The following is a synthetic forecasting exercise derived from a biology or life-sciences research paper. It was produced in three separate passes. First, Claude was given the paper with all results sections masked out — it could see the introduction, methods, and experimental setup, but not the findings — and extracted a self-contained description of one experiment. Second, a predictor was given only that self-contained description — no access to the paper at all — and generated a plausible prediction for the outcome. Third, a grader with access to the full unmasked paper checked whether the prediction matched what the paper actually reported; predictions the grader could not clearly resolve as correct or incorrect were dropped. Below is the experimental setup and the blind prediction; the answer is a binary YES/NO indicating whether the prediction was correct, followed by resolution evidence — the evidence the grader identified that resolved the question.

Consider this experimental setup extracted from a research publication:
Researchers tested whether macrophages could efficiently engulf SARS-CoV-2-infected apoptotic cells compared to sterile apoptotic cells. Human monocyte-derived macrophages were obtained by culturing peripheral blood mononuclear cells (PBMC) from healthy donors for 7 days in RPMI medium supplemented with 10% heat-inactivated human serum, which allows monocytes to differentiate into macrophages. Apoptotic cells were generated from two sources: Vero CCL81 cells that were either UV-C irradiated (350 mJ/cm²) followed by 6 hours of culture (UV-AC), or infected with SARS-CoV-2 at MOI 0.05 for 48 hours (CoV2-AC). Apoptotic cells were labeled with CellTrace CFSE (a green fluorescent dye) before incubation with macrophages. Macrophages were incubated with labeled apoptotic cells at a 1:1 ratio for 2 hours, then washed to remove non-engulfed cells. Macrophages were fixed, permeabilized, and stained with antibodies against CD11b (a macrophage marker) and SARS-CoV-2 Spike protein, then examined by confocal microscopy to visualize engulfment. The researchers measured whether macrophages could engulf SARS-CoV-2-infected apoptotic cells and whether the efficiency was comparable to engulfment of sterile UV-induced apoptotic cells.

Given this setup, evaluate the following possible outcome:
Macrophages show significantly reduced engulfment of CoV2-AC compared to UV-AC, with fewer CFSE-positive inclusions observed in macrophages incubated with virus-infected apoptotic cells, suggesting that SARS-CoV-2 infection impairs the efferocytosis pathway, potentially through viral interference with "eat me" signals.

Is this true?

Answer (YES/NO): NO